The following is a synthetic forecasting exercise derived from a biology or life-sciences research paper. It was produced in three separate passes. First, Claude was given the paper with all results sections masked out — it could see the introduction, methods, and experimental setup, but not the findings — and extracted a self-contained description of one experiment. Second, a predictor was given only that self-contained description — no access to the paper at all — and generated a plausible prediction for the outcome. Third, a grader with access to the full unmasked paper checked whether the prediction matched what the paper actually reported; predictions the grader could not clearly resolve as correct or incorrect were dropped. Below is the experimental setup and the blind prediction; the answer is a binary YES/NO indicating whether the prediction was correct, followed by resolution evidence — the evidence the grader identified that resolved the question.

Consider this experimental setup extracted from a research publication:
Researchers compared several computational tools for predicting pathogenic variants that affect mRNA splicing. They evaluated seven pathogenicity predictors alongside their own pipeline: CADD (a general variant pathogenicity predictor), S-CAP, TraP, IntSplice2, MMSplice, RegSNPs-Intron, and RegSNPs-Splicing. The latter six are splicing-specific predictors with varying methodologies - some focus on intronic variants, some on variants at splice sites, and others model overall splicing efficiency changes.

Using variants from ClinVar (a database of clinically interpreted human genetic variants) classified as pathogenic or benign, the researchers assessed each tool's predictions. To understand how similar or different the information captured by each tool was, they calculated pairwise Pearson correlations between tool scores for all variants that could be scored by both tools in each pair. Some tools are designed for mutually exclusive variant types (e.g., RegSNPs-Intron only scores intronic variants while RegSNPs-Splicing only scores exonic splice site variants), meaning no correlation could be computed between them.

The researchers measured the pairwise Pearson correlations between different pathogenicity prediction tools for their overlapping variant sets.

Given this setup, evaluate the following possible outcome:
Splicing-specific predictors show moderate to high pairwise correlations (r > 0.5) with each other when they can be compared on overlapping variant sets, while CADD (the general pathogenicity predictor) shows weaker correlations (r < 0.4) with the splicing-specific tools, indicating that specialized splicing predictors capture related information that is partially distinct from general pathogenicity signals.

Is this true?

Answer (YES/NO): NO